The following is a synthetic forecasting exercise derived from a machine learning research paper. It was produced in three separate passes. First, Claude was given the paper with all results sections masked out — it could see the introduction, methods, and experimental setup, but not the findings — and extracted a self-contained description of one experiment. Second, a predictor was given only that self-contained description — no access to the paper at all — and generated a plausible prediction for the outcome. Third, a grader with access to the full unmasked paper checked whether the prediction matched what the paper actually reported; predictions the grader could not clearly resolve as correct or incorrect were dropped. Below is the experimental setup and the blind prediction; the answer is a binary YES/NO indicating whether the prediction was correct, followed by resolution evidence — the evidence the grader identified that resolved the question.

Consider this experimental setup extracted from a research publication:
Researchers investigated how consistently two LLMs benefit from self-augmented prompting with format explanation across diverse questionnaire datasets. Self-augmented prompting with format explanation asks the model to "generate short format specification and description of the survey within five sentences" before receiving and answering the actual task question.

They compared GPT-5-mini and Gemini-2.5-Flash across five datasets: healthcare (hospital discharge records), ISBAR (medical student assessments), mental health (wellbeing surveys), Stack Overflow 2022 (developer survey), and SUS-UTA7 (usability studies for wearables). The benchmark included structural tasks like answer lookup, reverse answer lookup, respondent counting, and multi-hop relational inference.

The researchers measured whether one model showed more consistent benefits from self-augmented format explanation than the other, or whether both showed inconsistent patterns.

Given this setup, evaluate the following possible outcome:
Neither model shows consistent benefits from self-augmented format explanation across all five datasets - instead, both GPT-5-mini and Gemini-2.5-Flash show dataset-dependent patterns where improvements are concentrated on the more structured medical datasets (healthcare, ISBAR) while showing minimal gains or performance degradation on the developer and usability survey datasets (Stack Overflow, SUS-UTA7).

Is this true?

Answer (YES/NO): NO